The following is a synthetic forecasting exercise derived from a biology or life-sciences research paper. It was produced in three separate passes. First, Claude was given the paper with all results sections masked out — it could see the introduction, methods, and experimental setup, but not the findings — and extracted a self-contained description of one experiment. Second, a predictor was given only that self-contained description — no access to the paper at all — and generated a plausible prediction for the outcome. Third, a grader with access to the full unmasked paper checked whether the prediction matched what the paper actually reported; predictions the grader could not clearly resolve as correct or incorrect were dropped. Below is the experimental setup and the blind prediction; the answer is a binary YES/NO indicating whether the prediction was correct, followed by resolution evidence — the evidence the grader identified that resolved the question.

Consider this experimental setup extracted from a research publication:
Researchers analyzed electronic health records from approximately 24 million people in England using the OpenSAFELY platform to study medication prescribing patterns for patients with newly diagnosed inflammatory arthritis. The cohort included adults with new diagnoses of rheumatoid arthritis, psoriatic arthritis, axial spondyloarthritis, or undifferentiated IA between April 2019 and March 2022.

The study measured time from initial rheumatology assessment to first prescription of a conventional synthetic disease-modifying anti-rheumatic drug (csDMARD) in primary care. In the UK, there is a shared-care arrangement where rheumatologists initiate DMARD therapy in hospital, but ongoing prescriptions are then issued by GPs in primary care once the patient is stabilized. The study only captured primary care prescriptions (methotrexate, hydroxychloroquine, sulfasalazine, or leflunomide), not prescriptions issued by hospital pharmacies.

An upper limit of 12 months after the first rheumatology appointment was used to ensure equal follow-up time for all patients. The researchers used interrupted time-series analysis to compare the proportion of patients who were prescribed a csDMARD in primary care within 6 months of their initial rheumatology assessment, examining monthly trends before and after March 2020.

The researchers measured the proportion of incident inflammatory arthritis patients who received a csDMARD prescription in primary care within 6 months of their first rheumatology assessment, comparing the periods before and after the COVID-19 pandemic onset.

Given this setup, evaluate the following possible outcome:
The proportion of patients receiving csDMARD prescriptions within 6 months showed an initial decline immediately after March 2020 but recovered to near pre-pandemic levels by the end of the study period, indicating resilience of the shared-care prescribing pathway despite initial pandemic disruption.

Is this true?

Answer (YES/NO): YES